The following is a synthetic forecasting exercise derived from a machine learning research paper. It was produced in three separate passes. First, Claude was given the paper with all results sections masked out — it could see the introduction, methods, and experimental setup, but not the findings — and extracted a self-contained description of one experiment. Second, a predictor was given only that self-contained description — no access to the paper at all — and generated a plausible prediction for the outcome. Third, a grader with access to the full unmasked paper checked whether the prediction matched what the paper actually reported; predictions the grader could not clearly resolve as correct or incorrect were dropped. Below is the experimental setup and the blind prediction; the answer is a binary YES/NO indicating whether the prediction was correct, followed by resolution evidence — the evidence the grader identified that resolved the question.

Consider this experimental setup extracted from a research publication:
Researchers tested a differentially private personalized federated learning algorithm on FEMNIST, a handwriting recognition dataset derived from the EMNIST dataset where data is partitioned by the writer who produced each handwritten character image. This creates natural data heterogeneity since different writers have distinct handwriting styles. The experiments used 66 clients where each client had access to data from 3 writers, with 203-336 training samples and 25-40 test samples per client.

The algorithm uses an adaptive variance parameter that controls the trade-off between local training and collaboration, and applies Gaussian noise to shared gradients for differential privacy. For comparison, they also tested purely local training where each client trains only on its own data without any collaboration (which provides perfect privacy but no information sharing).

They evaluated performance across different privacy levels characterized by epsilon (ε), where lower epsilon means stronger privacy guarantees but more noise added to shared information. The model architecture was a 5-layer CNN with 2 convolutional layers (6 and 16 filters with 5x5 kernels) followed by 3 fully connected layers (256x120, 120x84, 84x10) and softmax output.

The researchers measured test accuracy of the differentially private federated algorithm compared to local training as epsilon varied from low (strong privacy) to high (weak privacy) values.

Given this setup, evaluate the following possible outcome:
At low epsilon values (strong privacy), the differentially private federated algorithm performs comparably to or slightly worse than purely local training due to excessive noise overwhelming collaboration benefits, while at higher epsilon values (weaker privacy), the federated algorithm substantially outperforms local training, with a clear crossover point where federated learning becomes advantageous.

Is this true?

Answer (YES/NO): NO